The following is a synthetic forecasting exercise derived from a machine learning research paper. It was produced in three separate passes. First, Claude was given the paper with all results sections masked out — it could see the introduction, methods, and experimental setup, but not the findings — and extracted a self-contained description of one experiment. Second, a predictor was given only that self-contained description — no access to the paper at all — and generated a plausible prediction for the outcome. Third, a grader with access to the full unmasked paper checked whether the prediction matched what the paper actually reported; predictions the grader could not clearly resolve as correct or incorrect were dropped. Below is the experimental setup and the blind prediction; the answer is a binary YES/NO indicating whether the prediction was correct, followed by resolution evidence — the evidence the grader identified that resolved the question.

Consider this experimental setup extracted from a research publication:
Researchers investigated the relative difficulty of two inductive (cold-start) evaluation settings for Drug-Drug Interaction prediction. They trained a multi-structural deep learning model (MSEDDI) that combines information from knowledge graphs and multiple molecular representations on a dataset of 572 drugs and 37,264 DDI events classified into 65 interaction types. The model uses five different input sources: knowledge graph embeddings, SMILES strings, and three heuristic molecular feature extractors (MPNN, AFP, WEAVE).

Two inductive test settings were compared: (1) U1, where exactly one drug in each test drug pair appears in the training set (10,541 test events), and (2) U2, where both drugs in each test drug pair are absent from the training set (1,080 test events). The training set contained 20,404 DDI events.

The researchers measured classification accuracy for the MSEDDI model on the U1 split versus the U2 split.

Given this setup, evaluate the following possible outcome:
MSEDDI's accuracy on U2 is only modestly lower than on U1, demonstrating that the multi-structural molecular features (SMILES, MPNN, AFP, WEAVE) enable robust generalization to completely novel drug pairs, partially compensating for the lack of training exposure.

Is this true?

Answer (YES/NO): NO